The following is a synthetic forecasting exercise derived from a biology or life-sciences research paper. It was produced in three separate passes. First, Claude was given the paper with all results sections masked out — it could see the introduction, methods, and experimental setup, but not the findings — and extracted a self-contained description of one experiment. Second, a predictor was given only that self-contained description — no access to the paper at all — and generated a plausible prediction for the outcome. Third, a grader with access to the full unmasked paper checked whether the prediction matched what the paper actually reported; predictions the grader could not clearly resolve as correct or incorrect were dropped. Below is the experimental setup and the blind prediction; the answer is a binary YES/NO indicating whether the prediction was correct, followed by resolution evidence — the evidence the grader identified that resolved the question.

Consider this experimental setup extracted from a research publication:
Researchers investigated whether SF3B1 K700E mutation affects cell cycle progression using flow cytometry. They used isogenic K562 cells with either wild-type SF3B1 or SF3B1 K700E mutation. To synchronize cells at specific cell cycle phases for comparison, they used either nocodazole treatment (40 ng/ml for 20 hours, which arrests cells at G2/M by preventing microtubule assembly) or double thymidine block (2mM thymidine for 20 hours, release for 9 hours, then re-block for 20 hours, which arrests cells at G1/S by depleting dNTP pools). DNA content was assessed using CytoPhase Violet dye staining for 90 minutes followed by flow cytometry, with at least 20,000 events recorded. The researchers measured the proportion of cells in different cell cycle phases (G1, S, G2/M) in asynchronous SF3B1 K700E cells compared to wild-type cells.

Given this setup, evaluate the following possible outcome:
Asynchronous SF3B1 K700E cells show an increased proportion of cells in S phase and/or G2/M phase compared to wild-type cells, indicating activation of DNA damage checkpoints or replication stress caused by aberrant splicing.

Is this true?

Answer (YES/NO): YES